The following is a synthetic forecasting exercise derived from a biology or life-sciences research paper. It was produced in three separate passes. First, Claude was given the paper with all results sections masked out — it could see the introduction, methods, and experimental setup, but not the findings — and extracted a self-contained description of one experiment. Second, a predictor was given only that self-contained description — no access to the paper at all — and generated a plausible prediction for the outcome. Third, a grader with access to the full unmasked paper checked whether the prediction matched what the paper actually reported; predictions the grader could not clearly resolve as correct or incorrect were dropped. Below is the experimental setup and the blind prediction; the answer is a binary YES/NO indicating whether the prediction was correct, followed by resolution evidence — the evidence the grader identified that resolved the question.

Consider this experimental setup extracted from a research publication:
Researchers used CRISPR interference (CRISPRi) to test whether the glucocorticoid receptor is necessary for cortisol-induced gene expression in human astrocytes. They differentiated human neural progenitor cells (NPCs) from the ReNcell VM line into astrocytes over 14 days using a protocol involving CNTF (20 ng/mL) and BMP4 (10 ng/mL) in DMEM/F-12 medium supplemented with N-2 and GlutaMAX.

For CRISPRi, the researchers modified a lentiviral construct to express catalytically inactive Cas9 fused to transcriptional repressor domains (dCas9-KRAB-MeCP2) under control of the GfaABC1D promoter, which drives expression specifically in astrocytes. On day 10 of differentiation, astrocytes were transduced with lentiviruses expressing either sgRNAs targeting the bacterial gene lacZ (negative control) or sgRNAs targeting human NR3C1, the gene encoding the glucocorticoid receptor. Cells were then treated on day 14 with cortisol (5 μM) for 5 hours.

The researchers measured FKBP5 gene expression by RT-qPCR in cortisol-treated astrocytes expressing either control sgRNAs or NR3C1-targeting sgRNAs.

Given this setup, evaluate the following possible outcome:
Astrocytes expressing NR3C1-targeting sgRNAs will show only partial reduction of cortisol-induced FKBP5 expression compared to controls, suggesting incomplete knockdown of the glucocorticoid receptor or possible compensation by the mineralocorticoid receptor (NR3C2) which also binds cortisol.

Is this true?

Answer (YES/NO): NO